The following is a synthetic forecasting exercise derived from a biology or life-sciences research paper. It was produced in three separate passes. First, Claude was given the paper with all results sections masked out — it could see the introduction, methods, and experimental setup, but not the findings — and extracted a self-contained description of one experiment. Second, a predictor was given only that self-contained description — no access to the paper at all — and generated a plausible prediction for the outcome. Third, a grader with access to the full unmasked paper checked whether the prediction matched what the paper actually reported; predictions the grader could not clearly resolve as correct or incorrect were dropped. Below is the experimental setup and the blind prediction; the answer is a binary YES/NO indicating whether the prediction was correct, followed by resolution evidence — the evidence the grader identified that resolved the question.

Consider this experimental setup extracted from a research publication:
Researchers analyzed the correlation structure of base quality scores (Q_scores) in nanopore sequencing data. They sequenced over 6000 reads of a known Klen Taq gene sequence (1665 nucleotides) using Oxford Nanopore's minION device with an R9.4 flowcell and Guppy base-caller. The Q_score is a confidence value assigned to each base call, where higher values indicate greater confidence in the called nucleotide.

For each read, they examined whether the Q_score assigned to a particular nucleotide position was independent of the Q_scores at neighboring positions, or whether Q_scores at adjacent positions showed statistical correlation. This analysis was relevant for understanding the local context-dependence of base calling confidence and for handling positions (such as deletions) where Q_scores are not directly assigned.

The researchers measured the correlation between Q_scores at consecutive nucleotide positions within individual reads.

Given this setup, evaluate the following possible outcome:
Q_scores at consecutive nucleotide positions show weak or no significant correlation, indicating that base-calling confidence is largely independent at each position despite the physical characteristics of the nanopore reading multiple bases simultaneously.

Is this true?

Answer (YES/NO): NO